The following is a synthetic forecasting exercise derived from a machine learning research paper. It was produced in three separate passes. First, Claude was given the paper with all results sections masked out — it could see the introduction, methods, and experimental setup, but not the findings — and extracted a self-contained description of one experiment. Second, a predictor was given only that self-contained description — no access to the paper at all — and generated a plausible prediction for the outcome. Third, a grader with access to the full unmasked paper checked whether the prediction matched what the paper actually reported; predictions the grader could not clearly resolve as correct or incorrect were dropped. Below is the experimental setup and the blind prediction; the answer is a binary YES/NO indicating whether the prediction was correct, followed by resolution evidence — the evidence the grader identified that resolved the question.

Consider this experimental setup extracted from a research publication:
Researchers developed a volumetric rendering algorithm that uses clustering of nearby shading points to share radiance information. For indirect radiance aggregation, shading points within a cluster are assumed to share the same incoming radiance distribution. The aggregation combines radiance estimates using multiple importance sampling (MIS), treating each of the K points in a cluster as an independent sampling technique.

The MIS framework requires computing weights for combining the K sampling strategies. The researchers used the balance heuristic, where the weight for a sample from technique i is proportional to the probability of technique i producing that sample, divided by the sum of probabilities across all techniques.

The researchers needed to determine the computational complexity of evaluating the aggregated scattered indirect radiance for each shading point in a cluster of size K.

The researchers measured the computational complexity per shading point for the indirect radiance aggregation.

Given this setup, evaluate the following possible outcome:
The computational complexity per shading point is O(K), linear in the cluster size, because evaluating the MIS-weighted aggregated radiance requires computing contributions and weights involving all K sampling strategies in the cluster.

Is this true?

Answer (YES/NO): YES